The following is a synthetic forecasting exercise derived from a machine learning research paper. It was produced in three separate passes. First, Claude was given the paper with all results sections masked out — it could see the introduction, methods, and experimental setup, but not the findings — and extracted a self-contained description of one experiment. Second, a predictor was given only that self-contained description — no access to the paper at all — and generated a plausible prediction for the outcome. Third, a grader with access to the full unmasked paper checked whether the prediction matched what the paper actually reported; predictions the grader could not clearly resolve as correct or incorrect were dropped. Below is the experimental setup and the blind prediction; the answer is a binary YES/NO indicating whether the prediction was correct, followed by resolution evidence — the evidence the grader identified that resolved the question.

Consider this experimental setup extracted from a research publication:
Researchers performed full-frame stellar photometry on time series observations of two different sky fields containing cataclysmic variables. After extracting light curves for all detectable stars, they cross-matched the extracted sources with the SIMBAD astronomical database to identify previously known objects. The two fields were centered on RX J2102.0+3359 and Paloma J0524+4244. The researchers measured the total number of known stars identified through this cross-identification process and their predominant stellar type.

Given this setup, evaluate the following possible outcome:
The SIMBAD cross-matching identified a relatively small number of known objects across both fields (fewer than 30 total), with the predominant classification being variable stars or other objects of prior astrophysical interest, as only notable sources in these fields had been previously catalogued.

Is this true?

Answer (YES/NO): NO